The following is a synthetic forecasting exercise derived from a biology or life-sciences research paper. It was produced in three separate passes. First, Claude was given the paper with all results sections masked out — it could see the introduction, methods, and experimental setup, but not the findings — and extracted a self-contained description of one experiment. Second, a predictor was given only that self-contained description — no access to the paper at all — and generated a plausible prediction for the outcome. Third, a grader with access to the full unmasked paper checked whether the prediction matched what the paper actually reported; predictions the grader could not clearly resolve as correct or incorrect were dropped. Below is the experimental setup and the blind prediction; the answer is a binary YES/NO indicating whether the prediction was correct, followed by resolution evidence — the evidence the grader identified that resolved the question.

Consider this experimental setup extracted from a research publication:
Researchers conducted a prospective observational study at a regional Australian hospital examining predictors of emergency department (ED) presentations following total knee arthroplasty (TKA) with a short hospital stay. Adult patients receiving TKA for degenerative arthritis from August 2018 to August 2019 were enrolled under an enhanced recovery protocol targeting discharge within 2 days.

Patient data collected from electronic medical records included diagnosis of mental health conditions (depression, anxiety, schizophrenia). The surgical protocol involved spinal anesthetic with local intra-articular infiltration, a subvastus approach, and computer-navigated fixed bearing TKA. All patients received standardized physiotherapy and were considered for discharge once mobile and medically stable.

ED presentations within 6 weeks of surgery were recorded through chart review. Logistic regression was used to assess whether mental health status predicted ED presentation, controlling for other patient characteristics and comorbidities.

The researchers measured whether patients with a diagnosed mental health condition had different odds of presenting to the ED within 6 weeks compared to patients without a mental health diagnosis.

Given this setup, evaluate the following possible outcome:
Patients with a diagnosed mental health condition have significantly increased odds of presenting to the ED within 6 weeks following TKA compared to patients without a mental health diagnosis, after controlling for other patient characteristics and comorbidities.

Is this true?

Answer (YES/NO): NO